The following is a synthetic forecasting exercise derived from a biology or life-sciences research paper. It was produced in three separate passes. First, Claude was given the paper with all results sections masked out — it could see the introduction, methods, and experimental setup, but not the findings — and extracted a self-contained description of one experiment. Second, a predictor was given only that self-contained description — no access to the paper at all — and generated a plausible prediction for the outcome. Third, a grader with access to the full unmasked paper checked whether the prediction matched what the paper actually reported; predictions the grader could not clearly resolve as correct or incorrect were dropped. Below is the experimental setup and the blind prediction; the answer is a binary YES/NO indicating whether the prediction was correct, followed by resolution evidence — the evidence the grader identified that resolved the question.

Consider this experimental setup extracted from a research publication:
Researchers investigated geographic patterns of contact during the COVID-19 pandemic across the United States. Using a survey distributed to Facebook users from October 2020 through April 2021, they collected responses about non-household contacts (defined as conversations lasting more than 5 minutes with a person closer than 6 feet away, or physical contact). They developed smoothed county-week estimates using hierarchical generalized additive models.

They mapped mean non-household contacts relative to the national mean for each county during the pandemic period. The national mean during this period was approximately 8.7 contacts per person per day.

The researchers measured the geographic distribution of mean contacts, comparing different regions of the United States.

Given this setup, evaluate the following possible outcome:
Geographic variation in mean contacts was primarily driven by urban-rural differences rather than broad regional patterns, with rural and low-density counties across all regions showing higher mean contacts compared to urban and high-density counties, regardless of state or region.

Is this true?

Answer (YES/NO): NO